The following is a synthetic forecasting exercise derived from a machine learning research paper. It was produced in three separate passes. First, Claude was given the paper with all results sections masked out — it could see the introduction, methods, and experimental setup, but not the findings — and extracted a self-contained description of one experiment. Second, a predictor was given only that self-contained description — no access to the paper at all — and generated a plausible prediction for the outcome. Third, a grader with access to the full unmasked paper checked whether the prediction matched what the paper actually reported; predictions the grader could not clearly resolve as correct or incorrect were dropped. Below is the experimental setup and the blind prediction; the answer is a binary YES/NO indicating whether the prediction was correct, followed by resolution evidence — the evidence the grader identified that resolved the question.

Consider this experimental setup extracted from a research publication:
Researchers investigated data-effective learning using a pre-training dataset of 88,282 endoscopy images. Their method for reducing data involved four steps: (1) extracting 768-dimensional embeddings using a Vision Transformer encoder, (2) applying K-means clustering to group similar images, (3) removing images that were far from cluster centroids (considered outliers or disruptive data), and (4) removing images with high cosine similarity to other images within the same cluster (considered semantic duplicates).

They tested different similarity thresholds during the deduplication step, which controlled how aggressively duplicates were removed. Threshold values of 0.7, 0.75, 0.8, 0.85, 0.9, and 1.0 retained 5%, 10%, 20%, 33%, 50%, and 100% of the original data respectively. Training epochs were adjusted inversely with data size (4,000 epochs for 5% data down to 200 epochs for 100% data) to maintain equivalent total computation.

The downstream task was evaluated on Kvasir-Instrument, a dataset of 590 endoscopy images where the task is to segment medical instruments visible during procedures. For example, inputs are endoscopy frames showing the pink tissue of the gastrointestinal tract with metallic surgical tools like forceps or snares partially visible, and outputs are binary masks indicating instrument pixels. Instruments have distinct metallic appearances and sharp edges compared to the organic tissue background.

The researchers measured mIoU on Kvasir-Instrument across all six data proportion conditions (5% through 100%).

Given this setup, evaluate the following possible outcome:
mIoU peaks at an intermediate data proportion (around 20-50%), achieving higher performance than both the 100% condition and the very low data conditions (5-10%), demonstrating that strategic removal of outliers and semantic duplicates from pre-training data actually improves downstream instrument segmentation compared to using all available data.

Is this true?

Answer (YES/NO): YES